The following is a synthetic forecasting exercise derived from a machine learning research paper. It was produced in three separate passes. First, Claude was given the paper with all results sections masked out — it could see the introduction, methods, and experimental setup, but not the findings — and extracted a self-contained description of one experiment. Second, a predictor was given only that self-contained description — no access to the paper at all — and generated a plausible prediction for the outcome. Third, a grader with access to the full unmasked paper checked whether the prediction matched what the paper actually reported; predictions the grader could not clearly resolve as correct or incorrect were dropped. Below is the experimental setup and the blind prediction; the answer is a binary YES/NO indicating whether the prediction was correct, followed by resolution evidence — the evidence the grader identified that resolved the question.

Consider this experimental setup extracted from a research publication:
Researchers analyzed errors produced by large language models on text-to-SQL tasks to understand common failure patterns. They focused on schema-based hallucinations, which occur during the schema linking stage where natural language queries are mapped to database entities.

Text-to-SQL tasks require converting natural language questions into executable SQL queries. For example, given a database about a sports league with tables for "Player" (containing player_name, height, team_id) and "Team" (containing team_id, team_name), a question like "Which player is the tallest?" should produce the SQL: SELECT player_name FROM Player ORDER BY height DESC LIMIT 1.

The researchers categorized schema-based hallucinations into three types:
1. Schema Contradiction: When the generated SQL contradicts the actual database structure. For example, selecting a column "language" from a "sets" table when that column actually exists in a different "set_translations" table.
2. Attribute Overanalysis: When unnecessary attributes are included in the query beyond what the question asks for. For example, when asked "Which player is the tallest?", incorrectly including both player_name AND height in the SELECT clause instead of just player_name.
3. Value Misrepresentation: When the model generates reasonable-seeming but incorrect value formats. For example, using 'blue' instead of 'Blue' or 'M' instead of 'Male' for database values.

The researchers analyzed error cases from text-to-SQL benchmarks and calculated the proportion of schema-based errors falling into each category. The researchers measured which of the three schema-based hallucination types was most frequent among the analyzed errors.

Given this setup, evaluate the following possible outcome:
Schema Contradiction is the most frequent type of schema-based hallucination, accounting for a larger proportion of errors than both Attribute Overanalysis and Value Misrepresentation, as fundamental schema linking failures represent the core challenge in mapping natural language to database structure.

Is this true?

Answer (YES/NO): NO